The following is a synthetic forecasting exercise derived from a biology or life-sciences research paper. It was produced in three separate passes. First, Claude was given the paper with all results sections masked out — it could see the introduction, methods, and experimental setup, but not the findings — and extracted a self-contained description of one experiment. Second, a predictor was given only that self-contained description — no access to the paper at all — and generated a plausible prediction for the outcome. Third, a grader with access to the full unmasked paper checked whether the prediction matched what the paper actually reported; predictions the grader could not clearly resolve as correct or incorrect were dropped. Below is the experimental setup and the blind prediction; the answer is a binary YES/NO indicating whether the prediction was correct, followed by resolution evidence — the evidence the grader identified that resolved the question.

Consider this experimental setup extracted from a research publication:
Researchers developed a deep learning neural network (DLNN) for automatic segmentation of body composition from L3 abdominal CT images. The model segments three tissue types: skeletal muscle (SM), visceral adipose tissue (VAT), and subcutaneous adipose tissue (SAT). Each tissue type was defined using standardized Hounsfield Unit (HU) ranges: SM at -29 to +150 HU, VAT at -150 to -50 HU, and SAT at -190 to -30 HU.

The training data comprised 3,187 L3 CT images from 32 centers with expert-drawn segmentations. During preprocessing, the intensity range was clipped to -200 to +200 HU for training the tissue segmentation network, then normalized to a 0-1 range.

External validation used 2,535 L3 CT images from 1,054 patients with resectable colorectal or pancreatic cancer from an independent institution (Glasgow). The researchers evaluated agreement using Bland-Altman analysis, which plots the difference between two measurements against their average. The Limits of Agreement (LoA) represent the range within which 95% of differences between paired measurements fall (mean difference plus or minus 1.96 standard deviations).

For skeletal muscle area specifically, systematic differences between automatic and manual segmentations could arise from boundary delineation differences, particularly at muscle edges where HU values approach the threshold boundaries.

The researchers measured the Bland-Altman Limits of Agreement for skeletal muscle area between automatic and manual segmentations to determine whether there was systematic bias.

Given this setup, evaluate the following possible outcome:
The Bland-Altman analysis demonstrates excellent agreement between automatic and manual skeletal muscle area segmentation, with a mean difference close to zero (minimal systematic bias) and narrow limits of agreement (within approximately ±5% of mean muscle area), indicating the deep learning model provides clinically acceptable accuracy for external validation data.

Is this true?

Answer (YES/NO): NO